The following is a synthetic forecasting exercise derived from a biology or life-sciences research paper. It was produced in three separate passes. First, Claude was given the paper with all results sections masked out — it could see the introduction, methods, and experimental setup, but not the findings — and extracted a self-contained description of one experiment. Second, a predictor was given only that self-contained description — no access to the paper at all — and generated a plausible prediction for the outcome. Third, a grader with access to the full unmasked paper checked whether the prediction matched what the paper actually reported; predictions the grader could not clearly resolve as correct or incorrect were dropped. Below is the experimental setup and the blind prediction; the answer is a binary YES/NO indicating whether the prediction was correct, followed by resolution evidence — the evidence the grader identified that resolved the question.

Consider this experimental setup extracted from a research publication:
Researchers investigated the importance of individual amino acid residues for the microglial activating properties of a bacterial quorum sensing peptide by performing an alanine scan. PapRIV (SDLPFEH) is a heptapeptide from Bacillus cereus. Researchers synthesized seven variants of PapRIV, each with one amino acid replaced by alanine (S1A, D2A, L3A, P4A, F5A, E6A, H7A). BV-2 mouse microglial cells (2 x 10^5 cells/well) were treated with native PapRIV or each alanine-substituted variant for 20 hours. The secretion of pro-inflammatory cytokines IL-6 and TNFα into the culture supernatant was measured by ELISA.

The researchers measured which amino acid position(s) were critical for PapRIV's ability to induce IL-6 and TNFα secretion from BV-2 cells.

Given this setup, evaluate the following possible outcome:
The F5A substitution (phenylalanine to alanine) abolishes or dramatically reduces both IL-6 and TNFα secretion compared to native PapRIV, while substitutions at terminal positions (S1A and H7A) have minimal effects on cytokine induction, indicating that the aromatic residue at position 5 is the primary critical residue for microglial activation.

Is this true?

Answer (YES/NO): NO